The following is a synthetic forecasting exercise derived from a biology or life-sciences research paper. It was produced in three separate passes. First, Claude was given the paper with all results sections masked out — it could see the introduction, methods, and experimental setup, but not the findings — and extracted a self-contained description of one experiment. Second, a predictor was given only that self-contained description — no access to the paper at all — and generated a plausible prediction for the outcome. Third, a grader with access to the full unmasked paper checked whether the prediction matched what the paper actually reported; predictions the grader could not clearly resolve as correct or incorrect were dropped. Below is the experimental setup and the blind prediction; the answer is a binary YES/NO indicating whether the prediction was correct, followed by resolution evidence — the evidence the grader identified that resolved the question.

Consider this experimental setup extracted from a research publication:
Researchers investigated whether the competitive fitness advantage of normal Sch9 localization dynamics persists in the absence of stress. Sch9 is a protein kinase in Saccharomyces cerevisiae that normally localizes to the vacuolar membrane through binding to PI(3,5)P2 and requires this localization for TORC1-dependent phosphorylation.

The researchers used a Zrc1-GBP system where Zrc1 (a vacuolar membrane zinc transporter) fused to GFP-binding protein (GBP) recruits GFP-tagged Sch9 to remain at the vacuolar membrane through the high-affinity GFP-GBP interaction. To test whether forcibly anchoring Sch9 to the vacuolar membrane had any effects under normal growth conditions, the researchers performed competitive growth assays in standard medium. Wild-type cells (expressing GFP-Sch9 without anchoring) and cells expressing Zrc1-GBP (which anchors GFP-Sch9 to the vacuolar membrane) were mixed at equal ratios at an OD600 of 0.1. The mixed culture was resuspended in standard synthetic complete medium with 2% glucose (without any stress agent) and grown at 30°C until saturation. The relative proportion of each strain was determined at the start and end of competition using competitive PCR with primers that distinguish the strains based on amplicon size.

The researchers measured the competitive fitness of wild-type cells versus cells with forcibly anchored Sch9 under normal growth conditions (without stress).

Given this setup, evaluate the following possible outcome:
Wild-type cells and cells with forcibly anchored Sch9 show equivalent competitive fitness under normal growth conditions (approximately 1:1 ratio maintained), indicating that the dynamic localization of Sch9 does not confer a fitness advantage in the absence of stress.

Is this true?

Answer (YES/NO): YES